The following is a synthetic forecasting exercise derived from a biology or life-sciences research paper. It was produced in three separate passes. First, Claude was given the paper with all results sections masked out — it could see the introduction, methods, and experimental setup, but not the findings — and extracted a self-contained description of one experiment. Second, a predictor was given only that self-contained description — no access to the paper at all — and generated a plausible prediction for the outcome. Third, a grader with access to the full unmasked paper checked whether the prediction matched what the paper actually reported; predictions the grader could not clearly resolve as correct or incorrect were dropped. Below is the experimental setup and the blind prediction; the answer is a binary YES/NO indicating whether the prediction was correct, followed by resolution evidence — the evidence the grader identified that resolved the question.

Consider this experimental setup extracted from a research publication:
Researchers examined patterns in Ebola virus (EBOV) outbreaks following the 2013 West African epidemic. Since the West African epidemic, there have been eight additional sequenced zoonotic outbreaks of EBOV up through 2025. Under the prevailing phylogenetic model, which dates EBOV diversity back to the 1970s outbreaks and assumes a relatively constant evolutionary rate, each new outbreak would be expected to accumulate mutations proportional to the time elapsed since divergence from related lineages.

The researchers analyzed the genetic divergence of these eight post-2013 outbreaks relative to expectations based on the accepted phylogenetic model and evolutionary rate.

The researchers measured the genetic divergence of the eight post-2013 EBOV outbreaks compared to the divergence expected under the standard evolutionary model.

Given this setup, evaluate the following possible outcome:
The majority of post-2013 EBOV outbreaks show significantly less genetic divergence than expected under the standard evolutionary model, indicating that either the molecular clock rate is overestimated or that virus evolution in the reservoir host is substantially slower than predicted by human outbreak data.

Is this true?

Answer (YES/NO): YES